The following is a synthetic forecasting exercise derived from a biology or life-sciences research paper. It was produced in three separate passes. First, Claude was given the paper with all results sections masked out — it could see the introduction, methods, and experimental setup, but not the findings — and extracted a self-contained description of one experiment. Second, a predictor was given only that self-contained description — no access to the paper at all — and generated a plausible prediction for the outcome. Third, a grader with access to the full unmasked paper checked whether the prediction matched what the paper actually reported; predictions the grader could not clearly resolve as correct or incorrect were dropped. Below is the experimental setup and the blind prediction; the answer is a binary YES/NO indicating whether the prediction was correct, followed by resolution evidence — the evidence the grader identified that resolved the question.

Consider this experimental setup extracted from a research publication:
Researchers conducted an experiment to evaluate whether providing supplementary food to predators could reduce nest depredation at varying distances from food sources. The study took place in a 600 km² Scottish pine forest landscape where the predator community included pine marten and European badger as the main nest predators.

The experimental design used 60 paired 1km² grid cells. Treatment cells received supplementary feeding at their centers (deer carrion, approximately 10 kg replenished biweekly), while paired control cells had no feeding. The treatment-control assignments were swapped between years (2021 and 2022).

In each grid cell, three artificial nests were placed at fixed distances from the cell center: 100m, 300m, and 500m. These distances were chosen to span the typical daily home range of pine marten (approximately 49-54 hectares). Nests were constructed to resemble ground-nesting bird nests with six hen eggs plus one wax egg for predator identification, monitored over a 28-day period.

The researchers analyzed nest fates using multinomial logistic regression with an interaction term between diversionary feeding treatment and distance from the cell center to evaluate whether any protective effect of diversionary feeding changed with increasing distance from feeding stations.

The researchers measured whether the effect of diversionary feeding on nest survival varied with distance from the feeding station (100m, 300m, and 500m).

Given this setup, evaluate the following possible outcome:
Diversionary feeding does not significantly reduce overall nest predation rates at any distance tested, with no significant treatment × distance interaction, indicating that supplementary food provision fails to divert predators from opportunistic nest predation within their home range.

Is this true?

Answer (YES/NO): NO